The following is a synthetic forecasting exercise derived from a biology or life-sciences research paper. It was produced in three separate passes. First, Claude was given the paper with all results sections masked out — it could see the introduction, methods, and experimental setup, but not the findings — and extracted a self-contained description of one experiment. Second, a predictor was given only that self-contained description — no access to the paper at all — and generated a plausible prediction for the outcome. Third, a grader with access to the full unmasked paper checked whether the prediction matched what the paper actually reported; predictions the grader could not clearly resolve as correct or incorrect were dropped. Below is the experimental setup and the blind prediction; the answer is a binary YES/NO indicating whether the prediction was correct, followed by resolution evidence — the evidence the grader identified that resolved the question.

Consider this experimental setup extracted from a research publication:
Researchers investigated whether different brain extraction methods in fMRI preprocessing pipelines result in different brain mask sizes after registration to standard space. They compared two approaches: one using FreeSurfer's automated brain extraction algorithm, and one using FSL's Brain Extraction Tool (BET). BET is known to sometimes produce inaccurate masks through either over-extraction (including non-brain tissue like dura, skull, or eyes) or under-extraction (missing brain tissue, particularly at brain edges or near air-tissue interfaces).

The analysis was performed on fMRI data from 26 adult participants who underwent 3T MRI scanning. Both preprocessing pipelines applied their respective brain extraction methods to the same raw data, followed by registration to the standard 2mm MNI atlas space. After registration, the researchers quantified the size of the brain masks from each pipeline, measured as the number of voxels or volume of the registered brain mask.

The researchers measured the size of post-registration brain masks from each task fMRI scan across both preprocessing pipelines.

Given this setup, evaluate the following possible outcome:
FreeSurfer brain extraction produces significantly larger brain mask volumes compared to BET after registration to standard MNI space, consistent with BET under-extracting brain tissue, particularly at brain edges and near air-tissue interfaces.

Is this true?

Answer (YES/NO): NO